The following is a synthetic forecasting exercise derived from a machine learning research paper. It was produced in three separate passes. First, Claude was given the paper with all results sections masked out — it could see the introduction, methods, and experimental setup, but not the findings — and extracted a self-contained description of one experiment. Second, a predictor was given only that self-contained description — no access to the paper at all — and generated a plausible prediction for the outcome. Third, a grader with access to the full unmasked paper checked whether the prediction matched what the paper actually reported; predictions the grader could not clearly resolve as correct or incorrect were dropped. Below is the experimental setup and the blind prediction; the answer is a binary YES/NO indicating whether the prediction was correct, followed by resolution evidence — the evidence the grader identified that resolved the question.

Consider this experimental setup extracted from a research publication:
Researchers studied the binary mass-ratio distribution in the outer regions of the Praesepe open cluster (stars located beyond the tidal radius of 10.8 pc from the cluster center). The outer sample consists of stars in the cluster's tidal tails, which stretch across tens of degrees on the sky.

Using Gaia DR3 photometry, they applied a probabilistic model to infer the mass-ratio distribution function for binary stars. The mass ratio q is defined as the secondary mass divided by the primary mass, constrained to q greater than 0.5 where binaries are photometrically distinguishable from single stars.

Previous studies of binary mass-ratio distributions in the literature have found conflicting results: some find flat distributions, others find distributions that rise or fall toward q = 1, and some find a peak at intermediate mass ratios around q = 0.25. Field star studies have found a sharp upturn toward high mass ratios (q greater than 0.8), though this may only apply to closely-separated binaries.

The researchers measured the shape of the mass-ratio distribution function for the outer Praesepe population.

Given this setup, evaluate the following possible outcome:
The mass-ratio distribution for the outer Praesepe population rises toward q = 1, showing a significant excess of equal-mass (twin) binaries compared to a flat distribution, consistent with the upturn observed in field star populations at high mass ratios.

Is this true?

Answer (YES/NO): NO